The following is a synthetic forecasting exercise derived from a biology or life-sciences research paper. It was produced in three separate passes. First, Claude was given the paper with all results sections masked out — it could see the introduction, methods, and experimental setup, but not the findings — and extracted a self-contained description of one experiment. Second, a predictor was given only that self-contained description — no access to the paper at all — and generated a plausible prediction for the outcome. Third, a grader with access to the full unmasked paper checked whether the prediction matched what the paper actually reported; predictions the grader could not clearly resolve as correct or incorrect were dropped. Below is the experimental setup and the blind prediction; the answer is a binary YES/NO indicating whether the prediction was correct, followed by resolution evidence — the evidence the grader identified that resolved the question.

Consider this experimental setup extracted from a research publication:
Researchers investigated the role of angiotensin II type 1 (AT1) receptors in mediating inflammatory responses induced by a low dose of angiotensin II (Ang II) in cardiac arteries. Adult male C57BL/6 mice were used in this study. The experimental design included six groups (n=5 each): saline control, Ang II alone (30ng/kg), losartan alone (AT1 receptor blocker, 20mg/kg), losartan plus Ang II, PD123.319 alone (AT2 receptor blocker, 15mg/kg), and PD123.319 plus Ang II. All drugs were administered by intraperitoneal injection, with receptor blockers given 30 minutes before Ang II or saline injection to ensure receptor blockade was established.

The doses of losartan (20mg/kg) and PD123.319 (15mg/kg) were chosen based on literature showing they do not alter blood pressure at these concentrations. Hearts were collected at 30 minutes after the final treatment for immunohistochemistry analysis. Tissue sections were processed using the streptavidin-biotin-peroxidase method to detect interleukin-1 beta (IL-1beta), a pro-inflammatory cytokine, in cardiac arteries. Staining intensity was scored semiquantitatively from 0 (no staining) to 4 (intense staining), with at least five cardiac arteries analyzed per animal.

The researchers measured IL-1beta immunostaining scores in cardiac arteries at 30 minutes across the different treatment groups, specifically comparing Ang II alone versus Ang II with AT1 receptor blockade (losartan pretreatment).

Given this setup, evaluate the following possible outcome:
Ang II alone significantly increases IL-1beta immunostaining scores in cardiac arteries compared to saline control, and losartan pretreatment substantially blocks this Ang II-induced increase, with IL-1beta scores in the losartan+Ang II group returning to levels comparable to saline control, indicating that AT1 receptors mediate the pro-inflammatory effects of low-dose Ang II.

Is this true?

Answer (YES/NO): NO